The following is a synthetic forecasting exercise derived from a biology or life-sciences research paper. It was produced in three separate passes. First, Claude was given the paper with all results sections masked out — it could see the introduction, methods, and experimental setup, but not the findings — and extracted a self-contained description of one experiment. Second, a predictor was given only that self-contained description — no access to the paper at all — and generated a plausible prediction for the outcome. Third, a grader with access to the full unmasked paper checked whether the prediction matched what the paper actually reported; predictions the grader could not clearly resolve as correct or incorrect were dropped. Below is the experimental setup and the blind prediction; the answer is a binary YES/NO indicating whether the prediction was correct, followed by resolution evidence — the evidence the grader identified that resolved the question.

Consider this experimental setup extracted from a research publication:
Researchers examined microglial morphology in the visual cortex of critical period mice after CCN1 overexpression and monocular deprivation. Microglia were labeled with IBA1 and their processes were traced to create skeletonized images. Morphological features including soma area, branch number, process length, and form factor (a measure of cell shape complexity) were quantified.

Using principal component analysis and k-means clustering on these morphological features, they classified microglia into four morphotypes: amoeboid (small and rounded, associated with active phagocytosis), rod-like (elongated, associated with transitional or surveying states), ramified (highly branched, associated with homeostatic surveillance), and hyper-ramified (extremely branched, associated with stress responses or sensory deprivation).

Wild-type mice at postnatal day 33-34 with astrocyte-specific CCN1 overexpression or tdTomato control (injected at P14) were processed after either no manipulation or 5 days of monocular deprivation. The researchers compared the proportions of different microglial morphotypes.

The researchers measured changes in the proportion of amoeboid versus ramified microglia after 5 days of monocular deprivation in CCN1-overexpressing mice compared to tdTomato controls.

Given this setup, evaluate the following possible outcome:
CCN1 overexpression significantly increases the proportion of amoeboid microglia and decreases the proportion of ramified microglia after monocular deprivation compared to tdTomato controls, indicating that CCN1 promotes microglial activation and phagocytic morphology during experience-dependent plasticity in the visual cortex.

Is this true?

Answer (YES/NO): NO